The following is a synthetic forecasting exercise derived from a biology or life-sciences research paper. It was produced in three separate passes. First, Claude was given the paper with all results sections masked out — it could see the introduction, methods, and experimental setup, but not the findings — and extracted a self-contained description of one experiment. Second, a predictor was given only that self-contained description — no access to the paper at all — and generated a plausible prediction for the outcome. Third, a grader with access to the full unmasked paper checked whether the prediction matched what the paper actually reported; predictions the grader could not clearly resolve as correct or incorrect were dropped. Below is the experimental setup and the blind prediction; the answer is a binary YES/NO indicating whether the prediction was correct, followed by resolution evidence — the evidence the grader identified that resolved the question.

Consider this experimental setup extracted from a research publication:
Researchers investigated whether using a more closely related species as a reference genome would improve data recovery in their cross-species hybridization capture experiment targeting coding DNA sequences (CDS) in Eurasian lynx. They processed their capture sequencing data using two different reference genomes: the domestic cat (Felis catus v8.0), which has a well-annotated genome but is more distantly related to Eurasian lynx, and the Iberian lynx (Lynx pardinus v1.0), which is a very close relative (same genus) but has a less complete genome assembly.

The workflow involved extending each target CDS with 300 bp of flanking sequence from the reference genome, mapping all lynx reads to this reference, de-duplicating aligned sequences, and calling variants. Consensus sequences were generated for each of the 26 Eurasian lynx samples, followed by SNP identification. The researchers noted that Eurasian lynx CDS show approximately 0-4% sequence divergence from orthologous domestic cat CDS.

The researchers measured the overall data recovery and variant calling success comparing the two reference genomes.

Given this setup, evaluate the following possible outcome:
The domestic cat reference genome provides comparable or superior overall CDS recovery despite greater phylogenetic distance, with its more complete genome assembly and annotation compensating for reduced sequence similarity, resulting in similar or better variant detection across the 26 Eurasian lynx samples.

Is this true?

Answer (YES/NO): YES